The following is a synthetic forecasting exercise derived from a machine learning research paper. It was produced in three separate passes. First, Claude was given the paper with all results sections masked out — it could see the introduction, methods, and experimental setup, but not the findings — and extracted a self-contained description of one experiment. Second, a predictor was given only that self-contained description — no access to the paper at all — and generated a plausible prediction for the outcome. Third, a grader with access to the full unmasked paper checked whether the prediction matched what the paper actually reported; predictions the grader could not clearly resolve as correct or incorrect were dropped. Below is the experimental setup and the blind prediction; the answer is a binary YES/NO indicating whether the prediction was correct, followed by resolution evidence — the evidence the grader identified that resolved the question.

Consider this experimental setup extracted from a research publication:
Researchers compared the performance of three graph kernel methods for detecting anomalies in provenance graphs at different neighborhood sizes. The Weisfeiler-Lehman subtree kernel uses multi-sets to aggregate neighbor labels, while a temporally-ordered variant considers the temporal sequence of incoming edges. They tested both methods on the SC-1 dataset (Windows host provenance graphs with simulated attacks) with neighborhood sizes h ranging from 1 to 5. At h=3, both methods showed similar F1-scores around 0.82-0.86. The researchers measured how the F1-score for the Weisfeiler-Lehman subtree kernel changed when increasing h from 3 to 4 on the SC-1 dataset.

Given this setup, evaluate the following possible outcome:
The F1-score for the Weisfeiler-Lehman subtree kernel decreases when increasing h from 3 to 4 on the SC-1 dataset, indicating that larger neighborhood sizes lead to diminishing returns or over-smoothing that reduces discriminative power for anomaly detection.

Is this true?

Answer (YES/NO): NO